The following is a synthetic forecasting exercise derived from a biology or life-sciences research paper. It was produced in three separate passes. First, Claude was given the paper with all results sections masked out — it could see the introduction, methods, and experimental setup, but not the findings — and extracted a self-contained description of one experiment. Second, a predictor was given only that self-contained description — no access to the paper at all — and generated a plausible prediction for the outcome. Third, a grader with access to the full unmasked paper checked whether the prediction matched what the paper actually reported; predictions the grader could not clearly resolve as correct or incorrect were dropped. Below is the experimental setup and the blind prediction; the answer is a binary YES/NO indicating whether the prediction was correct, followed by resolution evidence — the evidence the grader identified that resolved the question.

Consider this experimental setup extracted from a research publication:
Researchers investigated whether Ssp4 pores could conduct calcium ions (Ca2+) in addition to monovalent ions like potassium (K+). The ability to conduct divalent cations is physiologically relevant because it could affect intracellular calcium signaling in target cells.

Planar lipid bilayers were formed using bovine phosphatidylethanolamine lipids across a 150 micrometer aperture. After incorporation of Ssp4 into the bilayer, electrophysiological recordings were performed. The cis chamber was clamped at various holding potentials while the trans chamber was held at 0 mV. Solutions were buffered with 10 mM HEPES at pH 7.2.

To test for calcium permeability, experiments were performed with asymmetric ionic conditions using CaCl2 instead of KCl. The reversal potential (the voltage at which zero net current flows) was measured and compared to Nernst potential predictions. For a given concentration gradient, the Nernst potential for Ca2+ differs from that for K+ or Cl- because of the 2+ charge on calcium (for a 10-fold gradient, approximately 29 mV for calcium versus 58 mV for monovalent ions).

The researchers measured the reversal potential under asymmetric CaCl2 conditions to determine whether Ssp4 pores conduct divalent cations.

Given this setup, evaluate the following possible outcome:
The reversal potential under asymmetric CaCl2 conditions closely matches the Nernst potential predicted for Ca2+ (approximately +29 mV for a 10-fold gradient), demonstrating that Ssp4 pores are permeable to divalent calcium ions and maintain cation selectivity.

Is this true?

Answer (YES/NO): NO